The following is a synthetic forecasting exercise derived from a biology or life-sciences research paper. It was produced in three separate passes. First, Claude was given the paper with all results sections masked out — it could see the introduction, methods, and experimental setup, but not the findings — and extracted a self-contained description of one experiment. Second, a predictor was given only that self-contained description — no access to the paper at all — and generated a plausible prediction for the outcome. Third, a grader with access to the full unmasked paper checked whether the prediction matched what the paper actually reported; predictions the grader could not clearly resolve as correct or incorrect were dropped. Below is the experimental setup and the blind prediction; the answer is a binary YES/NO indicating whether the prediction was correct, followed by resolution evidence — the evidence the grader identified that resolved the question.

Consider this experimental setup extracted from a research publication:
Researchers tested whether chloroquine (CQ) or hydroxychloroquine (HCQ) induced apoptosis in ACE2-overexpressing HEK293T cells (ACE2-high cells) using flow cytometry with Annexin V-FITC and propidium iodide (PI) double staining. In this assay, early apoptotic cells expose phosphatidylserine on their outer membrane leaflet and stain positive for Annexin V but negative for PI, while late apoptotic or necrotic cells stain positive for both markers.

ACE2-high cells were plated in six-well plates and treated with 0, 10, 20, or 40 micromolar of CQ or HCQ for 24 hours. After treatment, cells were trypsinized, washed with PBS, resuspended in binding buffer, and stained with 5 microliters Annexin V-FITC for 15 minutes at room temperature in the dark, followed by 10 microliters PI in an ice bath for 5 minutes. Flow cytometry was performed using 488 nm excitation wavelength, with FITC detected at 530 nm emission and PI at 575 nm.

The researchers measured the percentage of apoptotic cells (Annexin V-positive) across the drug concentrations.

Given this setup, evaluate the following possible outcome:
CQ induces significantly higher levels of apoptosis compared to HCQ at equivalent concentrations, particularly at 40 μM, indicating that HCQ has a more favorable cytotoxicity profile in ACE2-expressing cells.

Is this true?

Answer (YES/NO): NO